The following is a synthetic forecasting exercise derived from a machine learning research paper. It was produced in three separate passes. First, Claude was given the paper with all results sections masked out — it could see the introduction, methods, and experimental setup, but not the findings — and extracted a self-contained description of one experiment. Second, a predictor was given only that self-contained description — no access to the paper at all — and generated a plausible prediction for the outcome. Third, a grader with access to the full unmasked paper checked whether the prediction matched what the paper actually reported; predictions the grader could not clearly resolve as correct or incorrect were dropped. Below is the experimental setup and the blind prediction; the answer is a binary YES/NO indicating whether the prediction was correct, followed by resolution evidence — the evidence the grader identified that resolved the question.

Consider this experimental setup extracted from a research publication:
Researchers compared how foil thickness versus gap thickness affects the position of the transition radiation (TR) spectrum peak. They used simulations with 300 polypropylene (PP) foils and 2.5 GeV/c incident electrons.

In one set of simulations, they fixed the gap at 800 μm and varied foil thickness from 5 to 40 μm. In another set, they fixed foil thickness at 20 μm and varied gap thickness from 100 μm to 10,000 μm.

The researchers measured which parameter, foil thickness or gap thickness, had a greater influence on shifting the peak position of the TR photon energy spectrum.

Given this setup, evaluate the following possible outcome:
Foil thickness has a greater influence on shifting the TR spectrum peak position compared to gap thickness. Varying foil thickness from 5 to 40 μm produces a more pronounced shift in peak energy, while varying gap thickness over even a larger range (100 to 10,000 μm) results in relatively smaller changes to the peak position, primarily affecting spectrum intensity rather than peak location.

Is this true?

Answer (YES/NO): YES